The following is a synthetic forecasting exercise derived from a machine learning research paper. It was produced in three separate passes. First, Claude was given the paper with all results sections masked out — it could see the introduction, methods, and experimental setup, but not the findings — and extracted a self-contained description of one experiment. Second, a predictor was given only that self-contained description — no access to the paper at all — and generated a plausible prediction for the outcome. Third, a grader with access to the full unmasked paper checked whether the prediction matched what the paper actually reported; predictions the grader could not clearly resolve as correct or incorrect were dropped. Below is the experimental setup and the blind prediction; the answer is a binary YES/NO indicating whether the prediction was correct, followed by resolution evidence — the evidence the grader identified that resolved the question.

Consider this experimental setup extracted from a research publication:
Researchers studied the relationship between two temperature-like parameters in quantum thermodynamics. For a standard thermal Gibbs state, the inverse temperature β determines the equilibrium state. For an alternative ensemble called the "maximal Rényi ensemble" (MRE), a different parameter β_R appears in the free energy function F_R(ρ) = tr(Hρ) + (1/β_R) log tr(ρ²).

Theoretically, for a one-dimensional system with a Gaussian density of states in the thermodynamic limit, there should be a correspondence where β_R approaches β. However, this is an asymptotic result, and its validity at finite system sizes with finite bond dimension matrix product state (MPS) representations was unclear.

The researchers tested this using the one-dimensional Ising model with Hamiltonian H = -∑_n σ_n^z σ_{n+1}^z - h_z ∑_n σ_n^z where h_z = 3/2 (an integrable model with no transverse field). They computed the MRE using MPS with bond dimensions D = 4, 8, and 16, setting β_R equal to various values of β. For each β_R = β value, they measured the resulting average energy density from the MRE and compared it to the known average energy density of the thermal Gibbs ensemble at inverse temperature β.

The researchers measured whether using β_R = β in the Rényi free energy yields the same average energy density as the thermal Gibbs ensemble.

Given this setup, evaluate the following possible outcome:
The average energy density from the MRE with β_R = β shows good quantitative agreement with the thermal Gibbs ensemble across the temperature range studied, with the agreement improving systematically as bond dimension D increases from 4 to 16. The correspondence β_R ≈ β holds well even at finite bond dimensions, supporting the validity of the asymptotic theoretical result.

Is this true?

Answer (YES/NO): YES